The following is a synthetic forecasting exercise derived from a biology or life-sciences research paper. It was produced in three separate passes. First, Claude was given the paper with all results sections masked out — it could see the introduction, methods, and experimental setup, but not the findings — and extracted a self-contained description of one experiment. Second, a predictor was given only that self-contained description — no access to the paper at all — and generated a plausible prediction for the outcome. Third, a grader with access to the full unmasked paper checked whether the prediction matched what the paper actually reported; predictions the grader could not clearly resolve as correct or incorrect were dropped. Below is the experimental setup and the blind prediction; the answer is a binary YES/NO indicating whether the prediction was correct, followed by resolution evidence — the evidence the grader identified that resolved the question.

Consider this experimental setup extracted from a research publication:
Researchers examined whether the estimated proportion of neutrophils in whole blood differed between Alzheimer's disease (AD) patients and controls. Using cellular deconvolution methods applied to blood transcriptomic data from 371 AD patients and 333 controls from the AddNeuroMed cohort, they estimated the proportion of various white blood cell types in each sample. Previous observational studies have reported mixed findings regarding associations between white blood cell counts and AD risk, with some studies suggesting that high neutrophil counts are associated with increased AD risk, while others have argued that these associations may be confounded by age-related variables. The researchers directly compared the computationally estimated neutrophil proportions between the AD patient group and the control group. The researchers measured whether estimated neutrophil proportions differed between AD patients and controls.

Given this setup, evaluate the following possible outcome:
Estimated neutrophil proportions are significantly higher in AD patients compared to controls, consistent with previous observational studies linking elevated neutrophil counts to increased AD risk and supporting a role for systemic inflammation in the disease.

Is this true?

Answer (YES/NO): NO